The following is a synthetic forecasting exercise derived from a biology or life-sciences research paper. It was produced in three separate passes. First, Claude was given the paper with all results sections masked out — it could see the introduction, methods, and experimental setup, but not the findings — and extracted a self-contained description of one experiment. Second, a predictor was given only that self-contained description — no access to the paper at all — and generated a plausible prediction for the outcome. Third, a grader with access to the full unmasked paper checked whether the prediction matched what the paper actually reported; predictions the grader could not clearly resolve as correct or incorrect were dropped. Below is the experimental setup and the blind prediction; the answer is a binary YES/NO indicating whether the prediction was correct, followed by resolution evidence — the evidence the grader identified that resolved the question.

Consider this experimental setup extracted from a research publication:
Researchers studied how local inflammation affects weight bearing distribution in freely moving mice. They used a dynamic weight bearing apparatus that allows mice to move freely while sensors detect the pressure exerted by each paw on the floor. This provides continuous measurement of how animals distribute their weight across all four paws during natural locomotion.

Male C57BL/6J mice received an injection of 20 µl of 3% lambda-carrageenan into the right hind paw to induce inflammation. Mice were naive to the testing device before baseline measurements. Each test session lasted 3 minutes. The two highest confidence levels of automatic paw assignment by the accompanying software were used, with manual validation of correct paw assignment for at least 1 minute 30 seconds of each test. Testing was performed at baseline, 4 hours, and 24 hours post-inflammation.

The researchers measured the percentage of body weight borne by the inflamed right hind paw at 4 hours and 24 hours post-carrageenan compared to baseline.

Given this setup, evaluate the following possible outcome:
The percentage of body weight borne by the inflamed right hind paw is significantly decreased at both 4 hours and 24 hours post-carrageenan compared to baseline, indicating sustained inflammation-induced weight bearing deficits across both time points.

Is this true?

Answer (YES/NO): NO